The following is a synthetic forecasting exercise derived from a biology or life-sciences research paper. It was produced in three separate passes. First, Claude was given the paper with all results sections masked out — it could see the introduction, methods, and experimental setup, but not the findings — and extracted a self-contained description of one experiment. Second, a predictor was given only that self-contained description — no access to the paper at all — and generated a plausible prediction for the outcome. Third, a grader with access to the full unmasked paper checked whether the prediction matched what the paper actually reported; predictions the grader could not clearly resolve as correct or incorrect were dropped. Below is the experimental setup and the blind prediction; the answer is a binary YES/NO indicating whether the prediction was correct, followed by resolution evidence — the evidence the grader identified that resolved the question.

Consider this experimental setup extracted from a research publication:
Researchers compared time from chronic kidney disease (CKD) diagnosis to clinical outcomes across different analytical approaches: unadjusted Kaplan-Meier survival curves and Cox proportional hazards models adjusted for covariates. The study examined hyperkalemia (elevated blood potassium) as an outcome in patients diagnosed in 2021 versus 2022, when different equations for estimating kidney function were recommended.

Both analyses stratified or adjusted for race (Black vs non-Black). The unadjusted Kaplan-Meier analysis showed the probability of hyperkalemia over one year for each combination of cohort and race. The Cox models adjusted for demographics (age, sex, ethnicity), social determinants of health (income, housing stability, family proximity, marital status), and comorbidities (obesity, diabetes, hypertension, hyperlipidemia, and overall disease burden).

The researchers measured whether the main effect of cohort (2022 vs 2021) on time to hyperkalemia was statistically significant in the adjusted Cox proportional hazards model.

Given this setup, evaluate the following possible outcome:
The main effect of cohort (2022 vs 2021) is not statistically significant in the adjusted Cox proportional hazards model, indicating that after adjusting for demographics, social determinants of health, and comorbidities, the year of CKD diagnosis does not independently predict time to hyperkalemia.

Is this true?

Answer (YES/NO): NO